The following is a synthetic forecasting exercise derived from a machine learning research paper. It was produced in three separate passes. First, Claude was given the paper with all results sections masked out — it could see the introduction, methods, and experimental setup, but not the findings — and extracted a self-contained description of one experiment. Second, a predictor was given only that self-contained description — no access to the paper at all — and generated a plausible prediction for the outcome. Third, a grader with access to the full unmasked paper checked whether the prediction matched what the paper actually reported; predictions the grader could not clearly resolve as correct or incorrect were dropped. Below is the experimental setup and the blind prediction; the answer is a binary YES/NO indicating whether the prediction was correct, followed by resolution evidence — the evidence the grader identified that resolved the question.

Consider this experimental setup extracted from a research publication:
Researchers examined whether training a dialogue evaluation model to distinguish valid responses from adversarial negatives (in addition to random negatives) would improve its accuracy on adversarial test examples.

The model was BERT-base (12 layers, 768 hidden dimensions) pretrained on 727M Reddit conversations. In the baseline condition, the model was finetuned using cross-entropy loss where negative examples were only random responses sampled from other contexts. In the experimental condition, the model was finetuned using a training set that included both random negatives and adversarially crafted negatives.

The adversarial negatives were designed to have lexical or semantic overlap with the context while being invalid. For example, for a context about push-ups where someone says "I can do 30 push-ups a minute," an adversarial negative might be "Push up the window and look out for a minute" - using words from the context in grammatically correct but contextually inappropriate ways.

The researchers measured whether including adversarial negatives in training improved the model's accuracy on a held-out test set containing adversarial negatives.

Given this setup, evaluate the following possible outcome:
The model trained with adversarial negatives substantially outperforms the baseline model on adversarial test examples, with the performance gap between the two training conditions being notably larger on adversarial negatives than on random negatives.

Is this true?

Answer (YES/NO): YES